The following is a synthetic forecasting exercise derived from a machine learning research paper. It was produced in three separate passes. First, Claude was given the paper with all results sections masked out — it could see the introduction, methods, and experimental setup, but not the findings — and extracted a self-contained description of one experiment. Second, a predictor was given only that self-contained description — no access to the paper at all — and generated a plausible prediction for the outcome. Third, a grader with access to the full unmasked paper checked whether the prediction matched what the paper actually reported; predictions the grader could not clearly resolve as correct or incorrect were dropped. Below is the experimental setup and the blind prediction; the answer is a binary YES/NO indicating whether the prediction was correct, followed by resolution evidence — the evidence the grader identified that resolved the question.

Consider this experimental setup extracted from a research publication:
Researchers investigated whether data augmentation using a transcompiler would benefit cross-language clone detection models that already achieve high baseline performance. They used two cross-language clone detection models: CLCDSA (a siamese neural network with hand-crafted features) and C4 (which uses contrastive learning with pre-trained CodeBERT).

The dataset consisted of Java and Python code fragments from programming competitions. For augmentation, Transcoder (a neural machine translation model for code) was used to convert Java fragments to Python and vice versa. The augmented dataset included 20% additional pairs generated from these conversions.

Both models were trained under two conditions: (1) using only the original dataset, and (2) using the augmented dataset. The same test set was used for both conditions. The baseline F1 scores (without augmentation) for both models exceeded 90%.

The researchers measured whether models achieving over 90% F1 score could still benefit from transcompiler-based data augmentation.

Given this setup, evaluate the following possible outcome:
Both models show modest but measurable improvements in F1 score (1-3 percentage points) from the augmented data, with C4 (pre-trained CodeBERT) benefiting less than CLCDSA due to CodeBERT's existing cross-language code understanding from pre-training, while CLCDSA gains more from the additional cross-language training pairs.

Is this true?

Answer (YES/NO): YES